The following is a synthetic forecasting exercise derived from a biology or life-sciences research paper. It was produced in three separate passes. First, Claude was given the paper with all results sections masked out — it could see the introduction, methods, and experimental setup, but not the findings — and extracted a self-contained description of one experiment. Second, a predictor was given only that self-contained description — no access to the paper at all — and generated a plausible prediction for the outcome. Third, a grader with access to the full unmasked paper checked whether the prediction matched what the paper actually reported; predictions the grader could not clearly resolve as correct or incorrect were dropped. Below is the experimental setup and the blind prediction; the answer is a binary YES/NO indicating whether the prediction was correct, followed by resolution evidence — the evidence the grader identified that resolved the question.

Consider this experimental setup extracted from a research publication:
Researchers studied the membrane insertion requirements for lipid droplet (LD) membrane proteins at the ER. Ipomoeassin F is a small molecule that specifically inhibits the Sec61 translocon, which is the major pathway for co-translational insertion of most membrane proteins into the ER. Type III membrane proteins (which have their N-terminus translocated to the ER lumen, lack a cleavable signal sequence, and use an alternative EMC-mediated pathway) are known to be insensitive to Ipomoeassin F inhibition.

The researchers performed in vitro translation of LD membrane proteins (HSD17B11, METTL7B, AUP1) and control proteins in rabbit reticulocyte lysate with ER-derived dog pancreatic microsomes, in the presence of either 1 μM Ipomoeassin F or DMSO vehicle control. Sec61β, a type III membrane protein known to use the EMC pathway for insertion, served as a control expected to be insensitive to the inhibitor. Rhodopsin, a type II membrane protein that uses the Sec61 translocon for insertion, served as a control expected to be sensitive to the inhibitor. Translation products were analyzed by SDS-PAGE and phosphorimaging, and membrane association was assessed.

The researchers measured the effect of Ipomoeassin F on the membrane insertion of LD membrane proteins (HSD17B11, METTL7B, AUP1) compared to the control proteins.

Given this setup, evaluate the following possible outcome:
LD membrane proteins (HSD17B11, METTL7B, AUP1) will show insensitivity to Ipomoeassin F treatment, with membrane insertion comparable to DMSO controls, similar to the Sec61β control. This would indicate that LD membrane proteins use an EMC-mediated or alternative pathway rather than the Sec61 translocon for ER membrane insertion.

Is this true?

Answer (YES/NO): YES